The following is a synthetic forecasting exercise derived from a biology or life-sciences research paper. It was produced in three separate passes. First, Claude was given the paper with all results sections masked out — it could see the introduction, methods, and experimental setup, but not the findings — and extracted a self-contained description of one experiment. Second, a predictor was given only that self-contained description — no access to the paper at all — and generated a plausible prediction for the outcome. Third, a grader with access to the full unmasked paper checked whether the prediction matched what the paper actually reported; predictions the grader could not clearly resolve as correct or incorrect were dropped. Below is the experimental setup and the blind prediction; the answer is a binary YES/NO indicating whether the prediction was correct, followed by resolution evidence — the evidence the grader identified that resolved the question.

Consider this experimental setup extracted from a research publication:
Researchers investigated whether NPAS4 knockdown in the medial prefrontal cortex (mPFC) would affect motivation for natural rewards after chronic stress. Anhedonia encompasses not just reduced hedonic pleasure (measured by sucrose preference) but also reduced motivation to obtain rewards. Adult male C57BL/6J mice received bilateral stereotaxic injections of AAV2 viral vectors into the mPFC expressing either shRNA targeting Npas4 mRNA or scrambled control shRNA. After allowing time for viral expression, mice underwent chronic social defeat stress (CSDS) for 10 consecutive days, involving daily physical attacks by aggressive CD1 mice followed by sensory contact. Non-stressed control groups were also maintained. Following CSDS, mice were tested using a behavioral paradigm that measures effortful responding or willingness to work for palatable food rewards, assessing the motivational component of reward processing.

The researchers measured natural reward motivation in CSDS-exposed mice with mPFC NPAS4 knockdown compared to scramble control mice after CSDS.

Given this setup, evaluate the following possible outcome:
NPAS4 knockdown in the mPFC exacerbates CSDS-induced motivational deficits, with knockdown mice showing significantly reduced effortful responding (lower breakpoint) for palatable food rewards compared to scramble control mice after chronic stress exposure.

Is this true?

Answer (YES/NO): NO